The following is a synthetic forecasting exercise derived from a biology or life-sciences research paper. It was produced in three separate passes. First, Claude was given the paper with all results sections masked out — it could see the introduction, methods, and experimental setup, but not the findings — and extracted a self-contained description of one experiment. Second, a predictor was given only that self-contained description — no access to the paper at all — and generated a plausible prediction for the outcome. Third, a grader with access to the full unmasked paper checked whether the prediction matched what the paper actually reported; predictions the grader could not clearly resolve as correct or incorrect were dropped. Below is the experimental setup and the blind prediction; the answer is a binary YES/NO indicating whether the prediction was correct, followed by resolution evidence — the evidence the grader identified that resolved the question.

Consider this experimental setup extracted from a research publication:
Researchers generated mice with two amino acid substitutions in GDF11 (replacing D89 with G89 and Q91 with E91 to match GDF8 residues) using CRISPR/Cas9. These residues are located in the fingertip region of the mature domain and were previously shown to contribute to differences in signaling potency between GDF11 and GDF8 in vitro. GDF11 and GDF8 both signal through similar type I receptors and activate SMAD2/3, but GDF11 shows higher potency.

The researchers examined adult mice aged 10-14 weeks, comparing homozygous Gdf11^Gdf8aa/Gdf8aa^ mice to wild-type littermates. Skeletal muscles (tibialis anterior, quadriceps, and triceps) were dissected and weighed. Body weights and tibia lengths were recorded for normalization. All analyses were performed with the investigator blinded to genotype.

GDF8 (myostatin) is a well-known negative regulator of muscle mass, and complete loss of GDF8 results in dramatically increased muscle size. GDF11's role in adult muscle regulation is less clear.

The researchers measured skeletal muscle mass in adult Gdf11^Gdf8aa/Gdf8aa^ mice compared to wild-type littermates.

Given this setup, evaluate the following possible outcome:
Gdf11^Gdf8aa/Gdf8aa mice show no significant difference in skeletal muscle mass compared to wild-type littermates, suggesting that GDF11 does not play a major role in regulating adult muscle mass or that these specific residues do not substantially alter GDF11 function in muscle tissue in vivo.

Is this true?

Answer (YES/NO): YES